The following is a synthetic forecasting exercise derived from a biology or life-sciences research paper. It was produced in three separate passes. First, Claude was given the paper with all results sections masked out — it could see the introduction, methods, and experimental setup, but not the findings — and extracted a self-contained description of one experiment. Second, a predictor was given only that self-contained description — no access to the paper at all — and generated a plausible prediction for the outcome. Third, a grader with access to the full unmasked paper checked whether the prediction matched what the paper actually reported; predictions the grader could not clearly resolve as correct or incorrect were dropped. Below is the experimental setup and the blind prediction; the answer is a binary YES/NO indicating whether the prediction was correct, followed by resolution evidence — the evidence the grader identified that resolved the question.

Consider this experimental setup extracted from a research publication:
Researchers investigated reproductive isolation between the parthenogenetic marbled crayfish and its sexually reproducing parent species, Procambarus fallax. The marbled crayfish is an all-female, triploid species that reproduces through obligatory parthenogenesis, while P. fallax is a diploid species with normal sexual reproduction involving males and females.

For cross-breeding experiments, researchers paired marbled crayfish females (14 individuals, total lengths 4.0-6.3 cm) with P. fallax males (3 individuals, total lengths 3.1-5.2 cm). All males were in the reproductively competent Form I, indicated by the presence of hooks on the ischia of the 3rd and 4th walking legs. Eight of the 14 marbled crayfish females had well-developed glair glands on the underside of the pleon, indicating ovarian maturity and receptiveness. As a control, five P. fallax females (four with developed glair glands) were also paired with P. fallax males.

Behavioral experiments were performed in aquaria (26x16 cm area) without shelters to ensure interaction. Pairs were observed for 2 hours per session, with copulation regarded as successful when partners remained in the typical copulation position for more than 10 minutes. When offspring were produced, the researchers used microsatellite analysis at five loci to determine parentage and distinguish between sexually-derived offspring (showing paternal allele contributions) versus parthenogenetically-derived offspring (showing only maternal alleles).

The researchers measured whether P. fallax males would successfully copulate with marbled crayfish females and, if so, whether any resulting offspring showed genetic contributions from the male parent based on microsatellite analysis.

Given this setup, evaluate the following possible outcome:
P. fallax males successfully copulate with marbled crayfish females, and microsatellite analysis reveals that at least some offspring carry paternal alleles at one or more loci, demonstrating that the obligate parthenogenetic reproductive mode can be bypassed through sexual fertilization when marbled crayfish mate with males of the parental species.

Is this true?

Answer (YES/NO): NO